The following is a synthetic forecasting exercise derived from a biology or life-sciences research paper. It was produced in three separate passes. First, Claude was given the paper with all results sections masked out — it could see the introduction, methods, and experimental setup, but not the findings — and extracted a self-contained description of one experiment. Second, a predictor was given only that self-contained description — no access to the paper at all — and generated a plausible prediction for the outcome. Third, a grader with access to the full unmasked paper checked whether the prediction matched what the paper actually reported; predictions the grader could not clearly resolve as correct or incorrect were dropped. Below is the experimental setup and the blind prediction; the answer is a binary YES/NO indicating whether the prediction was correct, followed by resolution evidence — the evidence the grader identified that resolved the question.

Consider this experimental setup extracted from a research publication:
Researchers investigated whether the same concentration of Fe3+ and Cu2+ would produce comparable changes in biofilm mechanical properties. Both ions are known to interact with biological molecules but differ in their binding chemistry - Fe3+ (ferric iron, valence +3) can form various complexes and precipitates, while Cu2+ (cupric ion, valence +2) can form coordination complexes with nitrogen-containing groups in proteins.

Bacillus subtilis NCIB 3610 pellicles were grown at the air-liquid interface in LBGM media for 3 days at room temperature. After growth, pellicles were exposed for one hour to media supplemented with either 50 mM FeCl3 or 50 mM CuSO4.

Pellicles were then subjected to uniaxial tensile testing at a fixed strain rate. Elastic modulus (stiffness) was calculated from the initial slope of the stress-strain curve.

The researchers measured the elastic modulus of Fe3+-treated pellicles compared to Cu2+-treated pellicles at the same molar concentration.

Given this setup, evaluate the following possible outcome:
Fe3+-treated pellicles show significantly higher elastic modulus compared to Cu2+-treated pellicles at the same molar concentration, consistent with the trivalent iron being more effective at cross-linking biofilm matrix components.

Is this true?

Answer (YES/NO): YES